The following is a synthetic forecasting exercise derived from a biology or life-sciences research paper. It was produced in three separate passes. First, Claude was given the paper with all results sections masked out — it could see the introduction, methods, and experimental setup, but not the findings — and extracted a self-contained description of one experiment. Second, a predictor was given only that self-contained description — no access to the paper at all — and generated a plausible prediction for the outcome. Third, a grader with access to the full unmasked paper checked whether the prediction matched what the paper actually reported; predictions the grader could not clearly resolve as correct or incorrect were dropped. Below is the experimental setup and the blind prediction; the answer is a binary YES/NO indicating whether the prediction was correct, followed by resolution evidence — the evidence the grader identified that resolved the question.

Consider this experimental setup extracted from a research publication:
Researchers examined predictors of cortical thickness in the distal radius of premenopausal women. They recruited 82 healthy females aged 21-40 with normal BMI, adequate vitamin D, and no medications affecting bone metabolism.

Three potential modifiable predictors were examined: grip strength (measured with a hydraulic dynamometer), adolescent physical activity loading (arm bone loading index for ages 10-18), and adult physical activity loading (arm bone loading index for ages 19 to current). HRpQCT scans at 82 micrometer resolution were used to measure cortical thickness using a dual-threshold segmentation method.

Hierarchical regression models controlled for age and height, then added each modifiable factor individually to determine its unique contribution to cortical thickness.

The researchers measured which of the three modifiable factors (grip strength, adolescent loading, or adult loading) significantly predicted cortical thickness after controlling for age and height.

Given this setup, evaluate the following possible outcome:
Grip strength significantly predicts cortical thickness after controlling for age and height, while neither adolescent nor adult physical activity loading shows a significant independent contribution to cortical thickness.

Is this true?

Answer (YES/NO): NO